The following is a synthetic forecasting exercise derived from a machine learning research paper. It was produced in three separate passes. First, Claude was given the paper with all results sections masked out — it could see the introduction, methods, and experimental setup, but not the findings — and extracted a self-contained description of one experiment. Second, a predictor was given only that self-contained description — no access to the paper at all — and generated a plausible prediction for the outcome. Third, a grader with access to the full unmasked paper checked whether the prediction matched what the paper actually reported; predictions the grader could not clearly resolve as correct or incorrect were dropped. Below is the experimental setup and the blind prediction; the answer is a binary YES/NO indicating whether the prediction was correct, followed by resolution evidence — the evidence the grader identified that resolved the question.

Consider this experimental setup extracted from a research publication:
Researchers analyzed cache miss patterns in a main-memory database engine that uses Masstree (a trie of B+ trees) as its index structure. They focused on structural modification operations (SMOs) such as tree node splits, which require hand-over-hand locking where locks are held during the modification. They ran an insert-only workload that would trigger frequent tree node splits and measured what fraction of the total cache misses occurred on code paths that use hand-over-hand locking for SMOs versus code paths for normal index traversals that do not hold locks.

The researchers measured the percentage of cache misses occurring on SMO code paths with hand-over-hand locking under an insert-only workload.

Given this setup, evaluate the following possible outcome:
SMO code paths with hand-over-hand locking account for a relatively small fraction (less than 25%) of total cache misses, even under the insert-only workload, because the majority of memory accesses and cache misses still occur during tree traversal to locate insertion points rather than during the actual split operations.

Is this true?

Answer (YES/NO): YES